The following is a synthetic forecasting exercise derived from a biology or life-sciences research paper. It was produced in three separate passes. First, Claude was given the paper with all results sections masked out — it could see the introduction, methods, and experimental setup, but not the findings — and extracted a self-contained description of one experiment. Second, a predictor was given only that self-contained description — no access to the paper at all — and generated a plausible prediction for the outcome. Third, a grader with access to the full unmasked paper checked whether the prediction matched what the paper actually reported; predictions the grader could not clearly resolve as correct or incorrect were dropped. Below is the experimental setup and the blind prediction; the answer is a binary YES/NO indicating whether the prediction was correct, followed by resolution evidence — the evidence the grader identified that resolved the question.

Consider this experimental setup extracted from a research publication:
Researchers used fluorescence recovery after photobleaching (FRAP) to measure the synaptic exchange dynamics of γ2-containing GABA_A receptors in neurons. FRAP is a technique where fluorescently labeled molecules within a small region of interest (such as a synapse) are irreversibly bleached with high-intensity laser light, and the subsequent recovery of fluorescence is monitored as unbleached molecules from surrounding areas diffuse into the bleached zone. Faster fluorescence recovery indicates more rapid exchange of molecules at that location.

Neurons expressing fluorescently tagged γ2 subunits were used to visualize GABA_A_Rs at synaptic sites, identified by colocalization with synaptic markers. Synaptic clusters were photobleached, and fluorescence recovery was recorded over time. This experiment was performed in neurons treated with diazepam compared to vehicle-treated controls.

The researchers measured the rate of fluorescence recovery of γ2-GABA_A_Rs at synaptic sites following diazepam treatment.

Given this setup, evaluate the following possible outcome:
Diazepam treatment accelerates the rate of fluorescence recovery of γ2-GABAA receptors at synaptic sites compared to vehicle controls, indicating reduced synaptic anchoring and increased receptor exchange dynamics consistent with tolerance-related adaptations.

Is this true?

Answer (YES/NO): YES